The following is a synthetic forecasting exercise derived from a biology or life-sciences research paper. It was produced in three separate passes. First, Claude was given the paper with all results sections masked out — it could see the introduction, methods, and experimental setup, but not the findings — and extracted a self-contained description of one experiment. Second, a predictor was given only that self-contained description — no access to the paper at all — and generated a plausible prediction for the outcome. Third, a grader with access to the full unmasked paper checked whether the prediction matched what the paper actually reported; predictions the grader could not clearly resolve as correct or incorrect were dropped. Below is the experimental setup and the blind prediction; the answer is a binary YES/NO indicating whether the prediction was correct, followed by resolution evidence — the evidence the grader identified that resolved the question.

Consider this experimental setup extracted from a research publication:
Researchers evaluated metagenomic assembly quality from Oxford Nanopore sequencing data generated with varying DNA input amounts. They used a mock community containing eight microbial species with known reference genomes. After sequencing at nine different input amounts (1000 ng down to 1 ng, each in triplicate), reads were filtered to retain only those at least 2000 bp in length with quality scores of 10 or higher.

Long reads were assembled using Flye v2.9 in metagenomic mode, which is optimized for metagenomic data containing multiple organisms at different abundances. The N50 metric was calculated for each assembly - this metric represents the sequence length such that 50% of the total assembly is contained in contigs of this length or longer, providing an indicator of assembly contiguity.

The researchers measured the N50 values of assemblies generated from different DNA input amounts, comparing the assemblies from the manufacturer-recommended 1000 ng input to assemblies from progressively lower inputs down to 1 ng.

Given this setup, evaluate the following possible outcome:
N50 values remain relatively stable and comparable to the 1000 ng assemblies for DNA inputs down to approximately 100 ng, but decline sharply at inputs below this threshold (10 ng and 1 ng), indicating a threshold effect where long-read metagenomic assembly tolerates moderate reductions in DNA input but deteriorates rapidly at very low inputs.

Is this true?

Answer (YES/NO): NO